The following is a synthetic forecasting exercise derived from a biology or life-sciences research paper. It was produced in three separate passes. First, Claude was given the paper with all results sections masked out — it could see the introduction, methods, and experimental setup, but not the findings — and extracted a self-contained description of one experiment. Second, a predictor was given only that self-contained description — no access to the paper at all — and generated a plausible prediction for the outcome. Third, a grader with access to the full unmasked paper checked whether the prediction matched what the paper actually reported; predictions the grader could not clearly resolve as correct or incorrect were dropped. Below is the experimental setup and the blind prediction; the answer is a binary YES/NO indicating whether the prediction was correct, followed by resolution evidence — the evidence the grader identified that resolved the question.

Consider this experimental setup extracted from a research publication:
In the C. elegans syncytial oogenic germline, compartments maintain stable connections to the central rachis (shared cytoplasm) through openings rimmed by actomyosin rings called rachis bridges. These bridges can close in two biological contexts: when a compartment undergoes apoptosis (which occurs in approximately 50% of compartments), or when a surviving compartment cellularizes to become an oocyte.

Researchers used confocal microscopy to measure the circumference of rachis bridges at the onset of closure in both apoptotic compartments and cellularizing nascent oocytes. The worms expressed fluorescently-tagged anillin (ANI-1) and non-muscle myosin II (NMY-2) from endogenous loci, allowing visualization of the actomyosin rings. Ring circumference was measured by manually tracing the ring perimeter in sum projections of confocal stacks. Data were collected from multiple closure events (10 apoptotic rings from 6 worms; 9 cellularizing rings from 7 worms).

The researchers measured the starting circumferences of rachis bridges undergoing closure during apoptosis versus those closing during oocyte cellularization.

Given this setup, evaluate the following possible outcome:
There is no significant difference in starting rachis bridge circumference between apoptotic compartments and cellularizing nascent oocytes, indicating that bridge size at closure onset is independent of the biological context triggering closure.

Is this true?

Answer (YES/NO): NO